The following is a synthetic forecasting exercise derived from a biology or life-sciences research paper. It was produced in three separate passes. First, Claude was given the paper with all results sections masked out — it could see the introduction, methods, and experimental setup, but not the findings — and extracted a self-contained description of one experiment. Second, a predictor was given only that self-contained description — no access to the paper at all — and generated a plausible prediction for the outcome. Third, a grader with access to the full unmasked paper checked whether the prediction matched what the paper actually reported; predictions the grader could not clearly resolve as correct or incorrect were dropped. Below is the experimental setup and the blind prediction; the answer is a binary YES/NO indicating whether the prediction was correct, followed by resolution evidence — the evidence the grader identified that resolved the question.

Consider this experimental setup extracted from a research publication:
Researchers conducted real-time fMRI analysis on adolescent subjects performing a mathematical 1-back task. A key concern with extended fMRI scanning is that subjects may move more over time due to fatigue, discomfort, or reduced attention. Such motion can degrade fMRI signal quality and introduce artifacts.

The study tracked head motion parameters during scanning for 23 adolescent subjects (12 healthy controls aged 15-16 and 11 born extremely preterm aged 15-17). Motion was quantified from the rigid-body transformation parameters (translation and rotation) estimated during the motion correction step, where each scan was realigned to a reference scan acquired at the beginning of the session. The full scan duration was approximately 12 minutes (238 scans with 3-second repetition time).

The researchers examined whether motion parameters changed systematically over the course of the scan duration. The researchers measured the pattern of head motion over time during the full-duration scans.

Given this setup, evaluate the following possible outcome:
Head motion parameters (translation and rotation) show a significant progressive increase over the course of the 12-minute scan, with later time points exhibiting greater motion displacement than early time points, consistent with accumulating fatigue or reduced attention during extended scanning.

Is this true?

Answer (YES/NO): YES